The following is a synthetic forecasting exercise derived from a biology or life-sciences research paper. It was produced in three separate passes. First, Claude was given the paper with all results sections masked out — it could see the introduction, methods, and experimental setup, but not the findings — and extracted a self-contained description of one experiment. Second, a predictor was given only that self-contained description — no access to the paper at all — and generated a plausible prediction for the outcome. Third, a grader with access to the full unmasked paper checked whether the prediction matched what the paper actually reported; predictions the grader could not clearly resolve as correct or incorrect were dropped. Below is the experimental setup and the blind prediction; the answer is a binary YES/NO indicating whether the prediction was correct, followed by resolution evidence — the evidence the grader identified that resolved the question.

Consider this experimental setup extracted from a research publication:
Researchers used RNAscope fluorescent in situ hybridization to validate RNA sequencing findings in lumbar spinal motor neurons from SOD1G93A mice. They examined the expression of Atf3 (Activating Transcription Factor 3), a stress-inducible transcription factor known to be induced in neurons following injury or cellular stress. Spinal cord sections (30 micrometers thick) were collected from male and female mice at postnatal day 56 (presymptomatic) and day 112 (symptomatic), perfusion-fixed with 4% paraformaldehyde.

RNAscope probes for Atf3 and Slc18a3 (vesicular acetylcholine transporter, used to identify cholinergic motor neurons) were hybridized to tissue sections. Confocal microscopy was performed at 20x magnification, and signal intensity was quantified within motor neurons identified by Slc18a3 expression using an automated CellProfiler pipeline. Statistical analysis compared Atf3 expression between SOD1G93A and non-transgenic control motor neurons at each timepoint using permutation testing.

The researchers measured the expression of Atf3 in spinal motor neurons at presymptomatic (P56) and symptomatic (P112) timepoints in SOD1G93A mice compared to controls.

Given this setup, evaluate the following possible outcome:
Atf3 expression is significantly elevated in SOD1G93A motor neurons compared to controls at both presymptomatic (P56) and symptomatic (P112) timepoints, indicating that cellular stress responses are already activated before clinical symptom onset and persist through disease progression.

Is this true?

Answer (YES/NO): YES